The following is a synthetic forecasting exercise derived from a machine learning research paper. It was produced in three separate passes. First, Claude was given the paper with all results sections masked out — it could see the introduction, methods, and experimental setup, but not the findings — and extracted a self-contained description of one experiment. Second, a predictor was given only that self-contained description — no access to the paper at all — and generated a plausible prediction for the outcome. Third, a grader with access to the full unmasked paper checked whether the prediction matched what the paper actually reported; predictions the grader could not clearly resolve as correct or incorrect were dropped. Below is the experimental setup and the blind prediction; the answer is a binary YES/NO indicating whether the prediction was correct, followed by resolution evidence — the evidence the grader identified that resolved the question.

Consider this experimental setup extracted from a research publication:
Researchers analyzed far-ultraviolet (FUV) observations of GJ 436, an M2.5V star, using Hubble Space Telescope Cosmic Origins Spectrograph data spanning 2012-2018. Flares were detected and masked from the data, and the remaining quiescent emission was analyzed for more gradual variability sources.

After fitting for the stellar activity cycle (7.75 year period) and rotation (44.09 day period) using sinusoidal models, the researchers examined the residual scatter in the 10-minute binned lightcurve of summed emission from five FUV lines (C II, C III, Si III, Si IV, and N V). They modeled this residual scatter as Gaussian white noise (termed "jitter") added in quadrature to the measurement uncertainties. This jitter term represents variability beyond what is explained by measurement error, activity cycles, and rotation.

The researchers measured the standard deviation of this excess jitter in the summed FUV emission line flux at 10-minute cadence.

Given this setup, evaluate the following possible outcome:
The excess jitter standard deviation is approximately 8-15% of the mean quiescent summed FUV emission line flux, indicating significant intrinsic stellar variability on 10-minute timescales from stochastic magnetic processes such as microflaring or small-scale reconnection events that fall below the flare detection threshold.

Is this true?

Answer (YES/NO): YES